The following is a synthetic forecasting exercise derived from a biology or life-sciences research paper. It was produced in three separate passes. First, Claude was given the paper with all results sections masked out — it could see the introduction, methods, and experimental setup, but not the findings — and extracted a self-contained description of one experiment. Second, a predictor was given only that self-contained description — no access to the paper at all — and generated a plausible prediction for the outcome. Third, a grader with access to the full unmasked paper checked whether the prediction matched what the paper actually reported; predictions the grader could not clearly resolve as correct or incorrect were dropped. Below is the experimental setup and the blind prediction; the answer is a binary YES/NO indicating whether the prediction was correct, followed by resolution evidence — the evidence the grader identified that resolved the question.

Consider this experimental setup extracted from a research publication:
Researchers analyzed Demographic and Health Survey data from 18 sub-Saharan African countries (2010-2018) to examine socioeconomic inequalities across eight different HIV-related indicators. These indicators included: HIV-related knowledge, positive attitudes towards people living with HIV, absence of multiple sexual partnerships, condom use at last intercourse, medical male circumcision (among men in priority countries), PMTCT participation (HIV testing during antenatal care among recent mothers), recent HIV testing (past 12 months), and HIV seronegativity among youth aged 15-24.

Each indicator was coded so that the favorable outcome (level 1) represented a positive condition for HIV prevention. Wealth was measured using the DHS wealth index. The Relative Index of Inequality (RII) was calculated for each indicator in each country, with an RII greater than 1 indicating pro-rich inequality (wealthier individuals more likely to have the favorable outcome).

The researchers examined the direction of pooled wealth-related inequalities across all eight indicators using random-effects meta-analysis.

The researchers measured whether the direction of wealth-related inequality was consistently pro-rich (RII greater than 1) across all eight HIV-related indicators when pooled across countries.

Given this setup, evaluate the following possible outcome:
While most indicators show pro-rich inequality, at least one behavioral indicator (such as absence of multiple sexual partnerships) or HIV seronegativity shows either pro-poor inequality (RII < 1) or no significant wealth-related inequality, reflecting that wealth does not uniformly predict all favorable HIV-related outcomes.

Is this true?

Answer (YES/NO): YES